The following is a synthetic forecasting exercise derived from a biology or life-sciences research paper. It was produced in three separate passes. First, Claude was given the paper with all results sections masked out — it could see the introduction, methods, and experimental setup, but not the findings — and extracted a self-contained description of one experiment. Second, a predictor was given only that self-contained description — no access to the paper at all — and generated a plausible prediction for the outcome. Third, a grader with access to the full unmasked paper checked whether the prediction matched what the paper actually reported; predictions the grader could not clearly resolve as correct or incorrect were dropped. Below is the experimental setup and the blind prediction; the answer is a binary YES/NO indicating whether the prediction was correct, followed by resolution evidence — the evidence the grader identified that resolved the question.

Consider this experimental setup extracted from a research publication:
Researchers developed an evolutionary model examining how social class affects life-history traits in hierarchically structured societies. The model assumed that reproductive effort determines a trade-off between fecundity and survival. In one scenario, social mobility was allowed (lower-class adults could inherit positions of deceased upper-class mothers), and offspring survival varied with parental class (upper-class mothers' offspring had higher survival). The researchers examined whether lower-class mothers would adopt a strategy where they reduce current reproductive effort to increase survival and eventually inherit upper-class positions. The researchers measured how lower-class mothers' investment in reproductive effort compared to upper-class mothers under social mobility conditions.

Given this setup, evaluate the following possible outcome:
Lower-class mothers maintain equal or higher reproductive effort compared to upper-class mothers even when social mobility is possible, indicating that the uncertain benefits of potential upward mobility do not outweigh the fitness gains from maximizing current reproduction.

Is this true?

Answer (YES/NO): NO